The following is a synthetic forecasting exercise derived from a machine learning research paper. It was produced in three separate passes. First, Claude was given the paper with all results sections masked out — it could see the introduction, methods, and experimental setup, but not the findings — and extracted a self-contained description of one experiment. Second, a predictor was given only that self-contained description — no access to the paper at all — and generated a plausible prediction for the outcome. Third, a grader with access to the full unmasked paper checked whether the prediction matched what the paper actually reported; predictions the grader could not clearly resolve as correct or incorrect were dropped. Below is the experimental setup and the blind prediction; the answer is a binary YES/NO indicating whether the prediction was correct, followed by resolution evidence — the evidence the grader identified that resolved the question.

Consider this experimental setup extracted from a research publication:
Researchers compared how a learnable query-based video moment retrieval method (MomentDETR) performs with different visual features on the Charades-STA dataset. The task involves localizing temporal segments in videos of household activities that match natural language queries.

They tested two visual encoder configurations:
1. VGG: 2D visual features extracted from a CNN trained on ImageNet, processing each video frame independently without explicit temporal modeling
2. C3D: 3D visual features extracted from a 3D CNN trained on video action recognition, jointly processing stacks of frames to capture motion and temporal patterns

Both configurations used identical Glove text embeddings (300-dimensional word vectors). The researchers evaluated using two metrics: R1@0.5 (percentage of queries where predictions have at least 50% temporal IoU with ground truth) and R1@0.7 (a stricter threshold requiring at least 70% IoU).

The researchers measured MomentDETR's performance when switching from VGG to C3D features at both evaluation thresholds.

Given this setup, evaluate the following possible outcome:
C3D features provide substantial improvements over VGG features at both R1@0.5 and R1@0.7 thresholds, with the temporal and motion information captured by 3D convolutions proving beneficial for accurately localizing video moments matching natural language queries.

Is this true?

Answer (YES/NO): NO